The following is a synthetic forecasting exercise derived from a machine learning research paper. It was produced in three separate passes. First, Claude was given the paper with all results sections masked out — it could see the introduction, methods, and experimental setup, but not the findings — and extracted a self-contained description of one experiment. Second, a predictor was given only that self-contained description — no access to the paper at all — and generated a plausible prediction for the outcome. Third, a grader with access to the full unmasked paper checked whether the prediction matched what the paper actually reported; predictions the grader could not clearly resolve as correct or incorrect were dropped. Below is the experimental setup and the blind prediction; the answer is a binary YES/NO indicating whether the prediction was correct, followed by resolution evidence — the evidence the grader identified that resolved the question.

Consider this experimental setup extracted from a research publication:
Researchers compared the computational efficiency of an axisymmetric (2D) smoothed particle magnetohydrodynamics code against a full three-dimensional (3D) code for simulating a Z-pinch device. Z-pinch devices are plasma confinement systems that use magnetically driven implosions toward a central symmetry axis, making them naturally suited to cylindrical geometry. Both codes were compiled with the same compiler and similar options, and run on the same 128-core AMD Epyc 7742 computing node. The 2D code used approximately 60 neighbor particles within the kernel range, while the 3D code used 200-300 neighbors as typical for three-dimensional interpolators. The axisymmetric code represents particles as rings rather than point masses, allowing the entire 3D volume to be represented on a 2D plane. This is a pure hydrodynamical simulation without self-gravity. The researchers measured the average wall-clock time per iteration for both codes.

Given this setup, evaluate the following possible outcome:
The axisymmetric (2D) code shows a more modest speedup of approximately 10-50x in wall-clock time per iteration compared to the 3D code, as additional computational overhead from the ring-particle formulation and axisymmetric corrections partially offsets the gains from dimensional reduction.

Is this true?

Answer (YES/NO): YES